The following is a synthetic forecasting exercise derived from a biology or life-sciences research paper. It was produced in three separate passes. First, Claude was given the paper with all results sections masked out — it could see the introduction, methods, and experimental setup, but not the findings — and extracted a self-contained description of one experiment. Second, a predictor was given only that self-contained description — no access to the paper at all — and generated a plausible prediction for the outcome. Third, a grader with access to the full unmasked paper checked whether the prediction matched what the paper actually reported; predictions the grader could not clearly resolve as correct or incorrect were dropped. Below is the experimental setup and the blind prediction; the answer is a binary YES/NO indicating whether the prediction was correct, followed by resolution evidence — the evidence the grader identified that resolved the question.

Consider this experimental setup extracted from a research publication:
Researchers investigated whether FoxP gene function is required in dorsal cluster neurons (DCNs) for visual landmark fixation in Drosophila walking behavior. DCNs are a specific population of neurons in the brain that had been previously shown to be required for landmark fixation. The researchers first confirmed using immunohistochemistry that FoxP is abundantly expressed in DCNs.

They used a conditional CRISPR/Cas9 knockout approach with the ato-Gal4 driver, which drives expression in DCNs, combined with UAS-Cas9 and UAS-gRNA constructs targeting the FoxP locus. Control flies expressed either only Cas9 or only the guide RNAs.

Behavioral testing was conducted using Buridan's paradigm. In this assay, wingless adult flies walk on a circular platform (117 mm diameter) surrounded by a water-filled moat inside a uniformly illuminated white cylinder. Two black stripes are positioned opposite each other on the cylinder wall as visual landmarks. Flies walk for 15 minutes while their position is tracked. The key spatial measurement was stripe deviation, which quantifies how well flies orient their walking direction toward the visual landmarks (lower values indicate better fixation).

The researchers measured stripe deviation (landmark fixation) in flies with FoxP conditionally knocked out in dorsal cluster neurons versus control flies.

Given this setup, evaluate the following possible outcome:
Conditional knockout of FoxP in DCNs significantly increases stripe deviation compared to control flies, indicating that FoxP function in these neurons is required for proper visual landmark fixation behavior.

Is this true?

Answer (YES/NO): NO